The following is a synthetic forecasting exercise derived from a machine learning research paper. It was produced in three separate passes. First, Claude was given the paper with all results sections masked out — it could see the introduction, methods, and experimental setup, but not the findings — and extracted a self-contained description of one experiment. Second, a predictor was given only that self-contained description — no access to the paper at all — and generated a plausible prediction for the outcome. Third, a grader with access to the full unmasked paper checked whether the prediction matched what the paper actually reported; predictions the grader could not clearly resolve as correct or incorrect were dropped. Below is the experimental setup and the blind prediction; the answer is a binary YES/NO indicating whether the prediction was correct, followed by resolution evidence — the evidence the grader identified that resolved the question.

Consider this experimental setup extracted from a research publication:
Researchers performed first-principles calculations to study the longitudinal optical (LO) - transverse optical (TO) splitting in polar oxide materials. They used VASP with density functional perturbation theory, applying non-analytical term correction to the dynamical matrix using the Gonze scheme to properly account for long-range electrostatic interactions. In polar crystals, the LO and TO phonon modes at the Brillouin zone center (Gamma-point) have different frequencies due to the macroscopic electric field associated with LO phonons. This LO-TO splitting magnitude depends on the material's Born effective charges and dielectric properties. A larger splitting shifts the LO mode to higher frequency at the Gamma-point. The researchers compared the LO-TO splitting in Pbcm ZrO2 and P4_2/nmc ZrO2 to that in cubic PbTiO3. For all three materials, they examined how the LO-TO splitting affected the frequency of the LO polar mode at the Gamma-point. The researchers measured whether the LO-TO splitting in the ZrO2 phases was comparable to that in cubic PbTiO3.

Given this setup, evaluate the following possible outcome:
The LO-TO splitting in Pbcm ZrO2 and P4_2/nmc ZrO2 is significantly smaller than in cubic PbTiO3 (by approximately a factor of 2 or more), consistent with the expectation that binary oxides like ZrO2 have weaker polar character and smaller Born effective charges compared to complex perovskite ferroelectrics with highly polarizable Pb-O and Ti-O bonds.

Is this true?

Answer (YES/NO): NO